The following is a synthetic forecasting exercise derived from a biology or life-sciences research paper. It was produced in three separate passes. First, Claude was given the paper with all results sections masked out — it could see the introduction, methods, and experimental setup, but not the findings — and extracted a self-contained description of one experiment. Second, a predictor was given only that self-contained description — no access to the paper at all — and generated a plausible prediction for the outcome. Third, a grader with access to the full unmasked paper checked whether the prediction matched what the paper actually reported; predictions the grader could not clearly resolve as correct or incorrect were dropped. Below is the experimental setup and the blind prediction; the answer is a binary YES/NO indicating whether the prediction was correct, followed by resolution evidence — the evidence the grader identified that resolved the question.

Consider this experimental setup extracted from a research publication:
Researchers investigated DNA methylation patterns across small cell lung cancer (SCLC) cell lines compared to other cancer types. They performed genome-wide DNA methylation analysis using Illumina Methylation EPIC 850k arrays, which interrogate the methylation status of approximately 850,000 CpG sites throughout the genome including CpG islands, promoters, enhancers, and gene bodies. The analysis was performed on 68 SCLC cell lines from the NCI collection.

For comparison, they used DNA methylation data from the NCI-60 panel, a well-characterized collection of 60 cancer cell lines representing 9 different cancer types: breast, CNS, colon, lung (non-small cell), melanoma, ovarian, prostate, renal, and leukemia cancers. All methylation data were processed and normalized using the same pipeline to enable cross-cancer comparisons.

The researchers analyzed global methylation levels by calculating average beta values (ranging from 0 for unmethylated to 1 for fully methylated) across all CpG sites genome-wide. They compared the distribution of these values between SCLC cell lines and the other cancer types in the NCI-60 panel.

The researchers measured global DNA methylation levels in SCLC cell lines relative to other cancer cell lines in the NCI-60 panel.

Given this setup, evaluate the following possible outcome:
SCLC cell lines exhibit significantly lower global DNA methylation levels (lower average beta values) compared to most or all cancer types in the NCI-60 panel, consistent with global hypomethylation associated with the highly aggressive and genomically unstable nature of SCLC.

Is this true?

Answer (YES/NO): YES